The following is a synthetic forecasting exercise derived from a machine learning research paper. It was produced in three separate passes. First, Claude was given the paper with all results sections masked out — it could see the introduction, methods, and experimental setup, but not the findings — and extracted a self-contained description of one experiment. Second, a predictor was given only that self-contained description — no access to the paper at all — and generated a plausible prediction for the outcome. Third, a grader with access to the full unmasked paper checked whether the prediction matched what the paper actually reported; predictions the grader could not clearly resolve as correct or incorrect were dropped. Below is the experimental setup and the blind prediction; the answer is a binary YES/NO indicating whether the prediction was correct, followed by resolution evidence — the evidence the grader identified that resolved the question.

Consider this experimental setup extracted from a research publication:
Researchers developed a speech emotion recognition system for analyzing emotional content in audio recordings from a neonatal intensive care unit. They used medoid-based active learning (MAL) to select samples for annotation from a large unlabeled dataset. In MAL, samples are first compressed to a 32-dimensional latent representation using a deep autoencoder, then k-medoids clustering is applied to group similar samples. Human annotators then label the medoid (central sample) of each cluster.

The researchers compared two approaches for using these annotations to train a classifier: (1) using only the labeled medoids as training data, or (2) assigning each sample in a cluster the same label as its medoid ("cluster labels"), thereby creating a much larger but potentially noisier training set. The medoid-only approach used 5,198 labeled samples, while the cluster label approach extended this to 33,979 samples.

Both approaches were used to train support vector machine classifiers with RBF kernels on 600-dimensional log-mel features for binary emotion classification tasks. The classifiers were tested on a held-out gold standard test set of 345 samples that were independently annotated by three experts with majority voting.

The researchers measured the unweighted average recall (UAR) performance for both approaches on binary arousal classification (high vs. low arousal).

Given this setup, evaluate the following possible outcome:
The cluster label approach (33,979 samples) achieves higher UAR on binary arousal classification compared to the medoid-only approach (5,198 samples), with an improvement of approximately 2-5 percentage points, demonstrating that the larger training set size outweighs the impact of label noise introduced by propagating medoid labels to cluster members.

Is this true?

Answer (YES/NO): NO